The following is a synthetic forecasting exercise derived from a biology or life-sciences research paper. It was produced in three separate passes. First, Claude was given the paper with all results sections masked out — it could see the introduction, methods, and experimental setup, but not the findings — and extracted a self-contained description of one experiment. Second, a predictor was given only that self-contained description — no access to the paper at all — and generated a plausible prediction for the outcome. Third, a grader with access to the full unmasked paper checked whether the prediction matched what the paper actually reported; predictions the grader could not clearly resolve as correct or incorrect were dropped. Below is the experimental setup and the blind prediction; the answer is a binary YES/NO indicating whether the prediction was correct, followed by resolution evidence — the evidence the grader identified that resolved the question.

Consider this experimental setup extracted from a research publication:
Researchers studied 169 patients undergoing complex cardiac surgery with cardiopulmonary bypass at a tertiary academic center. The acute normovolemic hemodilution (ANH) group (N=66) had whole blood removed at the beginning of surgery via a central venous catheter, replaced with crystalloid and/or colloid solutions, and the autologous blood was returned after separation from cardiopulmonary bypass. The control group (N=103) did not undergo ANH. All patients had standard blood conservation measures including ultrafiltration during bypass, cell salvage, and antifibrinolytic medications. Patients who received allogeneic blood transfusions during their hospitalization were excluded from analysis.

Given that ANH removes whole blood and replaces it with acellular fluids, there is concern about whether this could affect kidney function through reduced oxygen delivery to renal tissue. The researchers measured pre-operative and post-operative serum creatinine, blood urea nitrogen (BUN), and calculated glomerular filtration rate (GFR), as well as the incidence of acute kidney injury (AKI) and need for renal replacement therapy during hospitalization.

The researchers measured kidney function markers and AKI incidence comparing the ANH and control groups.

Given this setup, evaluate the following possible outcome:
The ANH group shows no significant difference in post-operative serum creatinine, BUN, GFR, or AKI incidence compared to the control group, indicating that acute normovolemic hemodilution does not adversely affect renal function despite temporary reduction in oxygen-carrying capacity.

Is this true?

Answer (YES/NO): YES